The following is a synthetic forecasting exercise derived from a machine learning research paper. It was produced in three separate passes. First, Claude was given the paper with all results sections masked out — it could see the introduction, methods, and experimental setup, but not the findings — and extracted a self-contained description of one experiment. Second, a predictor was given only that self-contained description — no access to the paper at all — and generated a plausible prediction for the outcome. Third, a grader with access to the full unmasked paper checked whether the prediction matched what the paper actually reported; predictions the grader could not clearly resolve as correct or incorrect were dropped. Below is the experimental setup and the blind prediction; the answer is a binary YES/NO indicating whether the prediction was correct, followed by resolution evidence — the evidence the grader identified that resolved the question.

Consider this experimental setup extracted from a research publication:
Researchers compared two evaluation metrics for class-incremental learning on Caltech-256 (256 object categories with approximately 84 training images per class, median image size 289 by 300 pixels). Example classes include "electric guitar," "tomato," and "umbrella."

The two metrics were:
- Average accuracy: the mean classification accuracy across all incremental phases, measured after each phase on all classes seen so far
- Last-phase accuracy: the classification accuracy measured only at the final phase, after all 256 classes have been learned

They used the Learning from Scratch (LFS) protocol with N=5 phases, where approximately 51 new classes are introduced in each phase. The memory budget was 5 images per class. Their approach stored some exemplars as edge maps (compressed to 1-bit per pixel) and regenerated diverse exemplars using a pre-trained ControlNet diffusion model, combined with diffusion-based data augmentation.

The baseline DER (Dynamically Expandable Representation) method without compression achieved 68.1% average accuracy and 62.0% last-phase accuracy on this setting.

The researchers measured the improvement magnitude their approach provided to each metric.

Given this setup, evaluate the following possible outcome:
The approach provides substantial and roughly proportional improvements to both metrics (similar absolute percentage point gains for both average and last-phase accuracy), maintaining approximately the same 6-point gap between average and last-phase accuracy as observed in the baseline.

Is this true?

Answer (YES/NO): NO